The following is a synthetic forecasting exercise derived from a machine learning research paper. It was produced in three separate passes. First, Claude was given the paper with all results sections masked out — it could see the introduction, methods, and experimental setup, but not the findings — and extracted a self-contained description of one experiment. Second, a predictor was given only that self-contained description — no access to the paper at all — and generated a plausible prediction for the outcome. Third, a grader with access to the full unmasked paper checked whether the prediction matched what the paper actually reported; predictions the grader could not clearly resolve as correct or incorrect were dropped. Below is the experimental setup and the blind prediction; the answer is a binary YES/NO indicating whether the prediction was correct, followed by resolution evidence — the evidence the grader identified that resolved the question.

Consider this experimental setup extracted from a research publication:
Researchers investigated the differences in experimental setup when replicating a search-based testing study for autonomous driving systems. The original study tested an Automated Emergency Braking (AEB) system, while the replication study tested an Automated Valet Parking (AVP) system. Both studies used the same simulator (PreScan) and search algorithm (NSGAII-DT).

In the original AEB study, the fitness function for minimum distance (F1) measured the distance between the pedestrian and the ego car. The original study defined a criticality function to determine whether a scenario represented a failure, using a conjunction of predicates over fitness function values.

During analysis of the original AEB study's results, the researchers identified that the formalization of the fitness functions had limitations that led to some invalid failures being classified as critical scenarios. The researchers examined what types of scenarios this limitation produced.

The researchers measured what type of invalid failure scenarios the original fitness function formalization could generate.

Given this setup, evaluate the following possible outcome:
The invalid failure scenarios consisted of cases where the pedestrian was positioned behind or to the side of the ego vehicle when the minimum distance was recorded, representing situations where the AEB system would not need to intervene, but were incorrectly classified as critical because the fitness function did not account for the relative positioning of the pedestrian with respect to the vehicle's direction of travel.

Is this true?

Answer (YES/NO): NO